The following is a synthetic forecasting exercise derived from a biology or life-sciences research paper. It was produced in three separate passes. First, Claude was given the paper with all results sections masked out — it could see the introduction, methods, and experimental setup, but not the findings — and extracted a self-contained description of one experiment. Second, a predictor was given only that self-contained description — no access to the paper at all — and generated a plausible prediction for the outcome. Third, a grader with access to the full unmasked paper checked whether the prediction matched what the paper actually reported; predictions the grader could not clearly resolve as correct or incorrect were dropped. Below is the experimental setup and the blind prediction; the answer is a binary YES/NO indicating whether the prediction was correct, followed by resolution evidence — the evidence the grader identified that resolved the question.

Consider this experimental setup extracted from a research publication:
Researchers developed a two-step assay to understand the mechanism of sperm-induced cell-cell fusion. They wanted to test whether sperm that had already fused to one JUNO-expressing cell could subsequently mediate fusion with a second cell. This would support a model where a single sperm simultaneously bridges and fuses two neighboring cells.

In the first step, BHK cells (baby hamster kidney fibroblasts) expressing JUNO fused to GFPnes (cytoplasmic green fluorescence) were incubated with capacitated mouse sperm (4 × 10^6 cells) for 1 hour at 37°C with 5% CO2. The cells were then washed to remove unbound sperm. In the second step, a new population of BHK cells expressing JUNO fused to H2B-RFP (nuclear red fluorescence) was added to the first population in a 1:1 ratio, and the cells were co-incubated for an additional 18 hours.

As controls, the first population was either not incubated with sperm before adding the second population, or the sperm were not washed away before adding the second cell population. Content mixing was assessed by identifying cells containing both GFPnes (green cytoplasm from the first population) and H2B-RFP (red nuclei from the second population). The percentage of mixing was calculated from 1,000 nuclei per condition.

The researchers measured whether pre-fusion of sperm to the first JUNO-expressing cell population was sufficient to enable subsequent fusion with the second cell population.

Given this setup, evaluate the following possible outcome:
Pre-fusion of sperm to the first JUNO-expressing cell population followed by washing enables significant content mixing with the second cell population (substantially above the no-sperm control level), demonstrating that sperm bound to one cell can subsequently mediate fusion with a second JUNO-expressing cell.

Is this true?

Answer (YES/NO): NO